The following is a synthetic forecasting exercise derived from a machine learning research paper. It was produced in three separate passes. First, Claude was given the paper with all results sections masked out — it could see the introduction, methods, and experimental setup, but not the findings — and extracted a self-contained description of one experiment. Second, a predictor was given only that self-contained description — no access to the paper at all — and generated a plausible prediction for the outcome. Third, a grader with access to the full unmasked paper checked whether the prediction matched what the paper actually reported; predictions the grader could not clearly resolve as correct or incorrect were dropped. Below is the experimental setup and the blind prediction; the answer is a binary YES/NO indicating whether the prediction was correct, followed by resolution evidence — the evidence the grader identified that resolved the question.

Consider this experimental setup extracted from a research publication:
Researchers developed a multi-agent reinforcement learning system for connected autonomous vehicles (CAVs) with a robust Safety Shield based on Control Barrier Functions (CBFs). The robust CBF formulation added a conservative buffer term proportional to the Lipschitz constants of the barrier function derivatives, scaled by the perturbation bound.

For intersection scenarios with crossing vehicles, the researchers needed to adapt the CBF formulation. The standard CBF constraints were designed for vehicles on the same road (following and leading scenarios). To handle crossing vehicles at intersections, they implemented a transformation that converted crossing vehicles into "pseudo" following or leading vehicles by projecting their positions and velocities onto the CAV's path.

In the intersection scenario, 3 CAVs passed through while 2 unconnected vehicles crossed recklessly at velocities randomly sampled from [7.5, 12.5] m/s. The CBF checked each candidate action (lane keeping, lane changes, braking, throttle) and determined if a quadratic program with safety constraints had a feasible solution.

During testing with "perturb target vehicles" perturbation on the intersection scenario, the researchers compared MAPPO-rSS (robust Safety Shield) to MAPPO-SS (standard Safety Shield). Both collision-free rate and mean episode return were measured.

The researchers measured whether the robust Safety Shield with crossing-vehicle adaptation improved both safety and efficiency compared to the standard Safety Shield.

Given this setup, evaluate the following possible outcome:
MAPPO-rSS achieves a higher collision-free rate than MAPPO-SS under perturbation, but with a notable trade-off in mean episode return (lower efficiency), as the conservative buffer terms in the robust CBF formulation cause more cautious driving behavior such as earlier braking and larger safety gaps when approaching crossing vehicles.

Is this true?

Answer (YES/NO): NO